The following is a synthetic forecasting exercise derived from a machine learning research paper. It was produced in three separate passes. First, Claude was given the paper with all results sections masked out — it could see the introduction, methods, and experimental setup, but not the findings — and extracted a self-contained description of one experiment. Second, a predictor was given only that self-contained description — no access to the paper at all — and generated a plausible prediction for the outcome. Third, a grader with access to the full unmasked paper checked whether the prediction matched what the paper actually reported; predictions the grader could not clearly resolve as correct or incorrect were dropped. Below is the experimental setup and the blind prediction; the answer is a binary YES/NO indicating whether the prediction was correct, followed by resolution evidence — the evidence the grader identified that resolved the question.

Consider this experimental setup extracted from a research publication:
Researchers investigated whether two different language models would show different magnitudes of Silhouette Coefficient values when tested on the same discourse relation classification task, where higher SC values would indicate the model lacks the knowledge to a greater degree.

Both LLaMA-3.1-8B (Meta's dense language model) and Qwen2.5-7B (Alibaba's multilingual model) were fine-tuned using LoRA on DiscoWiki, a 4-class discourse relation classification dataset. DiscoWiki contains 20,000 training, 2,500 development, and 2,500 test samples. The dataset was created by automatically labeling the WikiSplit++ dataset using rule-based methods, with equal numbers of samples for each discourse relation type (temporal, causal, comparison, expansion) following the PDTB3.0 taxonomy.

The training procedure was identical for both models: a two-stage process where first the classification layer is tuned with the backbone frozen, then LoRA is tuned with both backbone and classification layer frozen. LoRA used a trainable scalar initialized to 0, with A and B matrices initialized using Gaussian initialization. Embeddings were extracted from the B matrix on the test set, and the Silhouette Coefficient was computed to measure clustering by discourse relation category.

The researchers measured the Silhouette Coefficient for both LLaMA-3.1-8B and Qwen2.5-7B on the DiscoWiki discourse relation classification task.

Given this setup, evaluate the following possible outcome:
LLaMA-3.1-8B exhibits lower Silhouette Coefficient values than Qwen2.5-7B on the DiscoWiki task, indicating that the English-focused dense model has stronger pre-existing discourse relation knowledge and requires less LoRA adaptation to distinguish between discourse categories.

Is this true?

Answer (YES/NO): NO